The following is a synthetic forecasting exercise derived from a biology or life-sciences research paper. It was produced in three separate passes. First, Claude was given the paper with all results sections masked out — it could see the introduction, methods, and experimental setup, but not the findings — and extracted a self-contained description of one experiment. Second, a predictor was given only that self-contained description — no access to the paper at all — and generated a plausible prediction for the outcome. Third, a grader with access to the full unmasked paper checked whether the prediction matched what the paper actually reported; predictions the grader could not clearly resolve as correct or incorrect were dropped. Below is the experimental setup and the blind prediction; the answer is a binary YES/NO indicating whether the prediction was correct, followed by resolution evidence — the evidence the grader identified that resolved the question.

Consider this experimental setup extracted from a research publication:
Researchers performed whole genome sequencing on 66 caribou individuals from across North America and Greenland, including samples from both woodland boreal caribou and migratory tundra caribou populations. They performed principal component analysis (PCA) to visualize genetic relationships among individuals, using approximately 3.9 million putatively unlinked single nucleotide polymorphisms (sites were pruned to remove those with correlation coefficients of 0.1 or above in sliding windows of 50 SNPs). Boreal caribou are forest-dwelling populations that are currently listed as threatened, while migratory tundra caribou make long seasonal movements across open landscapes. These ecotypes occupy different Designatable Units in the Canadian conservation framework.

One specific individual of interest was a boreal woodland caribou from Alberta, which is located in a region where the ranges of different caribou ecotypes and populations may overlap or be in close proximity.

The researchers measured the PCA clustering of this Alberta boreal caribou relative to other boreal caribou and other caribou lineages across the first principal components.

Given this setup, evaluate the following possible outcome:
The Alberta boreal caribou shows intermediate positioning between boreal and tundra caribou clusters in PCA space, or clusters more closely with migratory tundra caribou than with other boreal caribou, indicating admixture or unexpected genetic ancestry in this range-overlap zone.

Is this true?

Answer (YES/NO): YES